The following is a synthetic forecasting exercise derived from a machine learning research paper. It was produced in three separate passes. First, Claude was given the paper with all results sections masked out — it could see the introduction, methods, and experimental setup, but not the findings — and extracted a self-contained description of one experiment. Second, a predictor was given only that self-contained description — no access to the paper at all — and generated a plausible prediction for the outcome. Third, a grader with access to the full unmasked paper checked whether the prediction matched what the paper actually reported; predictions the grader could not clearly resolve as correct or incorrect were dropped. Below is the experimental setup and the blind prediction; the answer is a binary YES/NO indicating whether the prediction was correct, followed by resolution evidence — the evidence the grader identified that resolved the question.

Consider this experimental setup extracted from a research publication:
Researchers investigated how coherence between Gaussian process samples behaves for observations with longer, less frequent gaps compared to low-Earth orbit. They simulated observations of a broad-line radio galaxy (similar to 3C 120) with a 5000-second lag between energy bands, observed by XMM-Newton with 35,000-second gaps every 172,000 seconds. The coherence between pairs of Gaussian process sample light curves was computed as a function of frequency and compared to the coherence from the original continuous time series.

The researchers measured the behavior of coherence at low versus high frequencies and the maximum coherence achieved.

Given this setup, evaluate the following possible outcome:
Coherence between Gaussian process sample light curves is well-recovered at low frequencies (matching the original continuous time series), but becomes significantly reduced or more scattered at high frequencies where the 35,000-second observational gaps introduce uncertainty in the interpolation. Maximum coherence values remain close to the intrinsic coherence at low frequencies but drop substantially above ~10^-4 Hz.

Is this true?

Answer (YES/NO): NO